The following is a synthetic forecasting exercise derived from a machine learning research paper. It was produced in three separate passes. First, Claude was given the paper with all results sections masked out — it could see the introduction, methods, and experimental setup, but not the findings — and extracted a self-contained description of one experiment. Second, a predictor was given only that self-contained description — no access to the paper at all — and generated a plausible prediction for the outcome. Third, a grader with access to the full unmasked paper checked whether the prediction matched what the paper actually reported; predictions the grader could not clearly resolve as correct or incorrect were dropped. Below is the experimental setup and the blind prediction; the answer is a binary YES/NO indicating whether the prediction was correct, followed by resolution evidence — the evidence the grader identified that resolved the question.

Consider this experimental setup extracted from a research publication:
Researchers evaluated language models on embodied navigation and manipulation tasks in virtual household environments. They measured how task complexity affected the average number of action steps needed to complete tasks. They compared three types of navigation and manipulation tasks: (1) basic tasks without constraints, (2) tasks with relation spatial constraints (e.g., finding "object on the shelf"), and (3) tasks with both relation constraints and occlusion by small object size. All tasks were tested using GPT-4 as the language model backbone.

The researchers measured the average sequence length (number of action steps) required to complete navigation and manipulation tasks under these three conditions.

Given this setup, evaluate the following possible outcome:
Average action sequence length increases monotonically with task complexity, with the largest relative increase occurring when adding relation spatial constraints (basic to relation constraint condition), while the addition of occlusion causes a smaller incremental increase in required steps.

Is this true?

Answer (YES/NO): YES